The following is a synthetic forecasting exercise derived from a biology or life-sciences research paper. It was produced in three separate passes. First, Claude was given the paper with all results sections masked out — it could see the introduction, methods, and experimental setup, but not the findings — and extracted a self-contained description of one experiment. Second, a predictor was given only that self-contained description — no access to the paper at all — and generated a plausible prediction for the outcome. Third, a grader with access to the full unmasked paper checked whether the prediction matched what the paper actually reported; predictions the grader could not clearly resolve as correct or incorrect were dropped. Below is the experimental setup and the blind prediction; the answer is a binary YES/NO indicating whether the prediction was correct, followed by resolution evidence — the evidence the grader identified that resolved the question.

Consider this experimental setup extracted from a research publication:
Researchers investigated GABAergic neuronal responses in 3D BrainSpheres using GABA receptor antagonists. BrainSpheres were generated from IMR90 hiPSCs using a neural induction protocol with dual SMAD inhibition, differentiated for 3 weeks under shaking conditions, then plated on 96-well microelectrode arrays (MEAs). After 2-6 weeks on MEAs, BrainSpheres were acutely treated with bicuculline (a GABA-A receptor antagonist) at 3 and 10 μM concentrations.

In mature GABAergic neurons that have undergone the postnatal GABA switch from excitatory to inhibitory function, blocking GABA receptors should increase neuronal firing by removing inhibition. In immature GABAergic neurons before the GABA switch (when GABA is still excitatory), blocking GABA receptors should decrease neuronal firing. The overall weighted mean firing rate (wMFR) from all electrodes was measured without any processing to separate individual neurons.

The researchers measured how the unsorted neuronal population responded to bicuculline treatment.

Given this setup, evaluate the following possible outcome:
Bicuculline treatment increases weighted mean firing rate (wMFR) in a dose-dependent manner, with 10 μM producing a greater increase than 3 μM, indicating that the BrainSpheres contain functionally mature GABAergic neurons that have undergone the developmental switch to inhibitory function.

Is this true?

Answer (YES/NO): NO